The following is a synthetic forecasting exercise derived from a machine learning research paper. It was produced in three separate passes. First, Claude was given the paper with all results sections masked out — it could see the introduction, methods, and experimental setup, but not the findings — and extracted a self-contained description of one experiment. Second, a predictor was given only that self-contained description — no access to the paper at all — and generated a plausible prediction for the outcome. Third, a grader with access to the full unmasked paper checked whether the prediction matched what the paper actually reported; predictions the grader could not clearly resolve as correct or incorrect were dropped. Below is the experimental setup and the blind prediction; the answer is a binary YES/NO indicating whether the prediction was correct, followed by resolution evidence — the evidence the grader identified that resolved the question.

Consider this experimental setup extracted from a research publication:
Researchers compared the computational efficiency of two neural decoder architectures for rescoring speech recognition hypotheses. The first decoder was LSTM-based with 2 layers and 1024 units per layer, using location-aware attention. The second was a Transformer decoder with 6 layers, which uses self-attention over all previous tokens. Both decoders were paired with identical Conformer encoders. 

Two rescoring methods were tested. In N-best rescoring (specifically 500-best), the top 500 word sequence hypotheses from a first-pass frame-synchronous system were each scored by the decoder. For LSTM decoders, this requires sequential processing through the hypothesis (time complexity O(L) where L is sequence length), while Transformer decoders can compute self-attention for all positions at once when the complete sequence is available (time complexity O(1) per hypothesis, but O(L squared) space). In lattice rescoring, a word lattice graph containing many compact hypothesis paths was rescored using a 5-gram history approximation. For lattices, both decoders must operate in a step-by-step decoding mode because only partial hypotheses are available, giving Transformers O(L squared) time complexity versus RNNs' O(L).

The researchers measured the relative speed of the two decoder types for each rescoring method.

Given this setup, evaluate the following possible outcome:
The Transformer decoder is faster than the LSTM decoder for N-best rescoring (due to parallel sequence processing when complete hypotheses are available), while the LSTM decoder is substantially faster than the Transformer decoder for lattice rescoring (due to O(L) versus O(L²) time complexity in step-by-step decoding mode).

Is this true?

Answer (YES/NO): YES